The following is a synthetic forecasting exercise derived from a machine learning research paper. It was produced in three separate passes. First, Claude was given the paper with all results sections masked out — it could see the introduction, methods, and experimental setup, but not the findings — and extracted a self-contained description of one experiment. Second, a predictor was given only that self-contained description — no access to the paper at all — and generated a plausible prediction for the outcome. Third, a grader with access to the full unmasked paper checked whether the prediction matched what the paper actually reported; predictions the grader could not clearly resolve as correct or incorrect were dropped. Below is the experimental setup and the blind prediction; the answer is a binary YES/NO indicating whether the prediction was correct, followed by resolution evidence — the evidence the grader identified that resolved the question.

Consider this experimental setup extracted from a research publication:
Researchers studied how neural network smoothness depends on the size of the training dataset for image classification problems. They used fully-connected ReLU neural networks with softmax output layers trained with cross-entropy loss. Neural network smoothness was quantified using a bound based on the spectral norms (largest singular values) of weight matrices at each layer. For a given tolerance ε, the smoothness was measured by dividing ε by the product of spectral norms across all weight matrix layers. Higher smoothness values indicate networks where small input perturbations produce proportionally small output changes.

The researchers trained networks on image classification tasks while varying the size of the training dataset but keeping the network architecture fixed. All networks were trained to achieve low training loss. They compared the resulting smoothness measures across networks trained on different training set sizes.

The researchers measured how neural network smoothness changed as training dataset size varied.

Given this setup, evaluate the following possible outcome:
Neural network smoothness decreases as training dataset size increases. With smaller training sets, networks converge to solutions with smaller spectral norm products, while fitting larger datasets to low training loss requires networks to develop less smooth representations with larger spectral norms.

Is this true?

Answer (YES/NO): NO